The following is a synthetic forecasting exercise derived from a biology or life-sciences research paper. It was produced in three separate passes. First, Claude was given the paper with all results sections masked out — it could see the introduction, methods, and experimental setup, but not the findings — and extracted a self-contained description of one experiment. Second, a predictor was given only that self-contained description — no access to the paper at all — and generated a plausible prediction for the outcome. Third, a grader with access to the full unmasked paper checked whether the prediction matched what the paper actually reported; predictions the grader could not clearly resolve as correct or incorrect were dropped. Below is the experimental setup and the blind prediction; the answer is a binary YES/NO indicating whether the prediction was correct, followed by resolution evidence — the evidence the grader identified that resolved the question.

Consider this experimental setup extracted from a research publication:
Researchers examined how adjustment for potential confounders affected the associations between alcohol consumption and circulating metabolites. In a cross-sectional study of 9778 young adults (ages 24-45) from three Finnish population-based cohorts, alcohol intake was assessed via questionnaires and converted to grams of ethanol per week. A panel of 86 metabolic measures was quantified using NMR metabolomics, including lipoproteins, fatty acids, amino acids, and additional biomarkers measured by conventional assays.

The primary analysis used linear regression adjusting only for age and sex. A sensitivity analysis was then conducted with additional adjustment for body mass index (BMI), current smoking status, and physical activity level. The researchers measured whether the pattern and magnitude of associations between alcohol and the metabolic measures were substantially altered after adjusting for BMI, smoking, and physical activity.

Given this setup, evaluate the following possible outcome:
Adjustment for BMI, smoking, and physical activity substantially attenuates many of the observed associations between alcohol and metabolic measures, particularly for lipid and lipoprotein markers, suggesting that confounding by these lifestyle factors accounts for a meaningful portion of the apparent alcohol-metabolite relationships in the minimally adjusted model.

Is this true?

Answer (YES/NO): NO